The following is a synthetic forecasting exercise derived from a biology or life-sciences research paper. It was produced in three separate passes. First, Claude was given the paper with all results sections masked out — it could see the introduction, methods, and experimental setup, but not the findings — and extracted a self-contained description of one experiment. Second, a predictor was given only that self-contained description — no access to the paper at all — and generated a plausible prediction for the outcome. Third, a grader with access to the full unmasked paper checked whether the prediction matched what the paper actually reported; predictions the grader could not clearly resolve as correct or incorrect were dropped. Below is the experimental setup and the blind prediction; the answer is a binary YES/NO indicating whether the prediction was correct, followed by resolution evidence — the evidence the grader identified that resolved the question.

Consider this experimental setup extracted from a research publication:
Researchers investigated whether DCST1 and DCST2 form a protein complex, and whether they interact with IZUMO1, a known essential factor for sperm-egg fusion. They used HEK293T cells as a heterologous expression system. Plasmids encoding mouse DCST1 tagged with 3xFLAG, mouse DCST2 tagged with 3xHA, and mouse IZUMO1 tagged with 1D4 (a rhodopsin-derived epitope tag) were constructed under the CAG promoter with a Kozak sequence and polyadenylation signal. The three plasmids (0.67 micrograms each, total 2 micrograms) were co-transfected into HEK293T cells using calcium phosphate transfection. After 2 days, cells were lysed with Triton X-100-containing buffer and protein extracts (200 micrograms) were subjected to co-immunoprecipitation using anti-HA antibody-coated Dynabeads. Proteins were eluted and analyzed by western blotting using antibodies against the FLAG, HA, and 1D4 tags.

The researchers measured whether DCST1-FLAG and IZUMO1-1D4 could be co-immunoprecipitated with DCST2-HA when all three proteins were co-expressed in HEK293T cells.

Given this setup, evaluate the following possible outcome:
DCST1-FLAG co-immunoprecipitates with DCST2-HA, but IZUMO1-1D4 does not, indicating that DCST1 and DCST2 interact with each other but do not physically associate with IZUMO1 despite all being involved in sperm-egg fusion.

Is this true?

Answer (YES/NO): YES